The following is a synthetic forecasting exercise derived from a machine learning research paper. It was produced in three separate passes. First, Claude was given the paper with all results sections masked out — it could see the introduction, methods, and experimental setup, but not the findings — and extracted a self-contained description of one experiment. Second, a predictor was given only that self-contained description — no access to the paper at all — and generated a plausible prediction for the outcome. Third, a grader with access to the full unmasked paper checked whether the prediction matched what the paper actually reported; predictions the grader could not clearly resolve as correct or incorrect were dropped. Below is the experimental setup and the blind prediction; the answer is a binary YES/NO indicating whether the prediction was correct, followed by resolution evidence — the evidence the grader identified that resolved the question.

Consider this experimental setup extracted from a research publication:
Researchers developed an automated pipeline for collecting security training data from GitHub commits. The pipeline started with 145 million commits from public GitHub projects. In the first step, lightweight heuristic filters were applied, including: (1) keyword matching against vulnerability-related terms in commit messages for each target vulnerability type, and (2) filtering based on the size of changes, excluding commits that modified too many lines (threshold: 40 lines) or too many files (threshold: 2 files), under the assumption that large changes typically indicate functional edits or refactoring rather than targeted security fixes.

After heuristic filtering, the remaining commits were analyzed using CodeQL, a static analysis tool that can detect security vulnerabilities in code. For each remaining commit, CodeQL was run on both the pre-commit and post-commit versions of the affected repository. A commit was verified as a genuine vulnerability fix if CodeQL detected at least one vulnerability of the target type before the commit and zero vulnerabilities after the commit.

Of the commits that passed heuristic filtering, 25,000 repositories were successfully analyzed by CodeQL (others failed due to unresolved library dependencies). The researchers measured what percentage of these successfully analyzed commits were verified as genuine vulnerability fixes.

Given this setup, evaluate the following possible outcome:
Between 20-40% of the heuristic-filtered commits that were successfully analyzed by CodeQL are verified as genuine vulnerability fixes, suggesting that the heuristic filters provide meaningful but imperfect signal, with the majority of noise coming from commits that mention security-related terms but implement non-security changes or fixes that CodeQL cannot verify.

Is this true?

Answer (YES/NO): NO